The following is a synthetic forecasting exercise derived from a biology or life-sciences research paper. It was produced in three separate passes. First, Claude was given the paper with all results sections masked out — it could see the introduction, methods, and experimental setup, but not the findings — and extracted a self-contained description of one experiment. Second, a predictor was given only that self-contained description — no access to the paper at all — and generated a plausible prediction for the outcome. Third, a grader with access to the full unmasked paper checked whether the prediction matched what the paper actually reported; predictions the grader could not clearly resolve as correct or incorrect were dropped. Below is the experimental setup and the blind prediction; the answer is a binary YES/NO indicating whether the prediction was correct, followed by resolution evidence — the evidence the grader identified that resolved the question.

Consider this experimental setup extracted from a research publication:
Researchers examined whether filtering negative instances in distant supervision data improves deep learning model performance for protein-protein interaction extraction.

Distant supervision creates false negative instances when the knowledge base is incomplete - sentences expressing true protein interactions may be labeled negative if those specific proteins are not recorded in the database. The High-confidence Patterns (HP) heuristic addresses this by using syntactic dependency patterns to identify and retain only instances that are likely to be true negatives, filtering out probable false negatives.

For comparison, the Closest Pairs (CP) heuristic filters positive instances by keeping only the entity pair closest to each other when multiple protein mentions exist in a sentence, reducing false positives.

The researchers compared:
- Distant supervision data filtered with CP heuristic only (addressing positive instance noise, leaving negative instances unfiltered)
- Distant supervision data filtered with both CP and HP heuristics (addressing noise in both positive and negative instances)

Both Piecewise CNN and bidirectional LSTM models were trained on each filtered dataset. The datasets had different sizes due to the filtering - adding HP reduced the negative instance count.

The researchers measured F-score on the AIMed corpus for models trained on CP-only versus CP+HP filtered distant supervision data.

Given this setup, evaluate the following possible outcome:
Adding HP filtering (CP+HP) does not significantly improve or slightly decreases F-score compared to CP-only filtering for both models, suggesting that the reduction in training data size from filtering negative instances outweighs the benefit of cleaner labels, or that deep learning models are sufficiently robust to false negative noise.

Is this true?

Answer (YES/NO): NO